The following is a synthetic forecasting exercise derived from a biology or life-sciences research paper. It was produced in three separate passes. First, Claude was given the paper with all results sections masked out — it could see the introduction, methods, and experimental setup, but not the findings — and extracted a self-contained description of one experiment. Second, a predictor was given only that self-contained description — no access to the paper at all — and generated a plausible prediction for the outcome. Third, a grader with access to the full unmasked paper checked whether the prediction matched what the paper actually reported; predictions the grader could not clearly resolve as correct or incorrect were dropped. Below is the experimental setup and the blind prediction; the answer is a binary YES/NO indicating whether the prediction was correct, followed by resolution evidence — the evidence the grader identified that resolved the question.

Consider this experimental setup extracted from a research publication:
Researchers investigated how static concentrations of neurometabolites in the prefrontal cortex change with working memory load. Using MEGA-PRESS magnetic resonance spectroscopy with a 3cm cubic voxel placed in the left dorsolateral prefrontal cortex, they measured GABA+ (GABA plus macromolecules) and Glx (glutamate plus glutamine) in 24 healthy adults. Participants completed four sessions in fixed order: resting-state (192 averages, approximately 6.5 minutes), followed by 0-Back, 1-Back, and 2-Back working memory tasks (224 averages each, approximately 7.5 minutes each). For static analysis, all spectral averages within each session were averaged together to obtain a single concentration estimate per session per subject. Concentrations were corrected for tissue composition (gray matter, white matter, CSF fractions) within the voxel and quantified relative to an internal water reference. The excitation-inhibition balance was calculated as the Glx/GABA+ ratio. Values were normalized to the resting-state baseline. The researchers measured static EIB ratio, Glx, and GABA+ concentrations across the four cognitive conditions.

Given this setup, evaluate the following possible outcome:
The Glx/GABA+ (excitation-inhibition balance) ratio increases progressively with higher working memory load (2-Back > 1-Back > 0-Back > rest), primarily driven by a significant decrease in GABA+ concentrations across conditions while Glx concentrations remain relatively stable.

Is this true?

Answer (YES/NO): NO